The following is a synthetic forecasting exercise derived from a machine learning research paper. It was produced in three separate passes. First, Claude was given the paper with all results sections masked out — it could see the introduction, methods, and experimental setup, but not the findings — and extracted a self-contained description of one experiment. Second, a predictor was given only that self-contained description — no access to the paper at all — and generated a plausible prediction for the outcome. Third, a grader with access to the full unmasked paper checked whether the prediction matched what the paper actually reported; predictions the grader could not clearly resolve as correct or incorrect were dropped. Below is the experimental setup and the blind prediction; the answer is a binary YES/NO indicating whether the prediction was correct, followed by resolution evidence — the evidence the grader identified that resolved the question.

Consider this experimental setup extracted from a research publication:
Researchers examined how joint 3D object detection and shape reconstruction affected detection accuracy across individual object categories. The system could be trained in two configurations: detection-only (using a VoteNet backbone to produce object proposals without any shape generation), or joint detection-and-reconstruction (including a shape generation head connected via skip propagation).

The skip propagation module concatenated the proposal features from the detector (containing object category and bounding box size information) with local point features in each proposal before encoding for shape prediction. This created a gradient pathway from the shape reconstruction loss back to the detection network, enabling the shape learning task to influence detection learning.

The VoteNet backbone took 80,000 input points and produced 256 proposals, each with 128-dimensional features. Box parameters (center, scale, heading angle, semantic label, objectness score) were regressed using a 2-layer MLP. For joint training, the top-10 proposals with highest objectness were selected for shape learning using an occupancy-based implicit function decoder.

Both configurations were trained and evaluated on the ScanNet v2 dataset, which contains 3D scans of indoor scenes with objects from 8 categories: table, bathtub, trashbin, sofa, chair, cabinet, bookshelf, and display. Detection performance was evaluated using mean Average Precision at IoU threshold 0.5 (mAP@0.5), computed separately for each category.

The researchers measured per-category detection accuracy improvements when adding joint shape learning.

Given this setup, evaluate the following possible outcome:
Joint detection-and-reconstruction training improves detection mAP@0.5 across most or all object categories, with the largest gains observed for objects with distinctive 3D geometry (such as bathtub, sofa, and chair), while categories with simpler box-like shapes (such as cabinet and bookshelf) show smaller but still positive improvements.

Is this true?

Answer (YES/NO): NO